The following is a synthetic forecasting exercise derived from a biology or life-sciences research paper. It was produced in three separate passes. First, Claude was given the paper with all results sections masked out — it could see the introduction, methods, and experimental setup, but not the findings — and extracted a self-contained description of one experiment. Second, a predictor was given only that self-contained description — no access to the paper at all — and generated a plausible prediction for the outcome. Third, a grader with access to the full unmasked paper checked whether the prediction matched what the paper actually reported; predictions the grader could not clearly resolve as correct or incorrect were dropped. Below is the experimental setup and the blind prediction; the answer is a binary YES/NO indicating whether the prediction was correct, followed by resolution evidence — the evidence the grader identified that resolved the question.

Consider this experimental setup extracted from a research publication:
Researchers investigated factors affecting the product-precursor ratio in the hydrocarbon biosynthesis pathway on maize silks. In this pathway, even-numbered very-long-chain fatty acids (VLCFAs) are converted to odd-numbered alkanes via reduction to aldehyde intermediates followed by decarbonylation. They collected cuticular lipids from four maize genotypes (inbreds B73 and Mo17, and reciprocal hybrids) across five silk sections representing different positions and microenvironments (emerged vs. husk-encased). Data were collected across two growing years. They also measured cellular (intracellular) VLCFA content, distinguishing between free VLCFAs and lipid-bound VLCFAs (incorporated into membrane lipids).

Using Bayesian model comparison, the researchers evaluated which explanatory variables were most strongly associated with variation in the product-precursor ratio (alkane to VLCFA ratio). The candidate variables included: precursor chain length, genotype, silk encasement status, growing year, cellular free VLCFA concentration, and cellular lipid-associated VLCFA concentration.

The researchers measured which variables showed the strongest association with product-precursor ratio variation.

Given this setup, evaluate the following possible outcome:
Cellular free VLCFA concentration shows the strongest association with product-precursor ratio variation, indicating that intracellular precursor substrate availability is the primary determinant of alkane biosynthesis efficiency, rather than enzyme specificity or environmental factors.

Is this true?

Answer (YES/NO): NO